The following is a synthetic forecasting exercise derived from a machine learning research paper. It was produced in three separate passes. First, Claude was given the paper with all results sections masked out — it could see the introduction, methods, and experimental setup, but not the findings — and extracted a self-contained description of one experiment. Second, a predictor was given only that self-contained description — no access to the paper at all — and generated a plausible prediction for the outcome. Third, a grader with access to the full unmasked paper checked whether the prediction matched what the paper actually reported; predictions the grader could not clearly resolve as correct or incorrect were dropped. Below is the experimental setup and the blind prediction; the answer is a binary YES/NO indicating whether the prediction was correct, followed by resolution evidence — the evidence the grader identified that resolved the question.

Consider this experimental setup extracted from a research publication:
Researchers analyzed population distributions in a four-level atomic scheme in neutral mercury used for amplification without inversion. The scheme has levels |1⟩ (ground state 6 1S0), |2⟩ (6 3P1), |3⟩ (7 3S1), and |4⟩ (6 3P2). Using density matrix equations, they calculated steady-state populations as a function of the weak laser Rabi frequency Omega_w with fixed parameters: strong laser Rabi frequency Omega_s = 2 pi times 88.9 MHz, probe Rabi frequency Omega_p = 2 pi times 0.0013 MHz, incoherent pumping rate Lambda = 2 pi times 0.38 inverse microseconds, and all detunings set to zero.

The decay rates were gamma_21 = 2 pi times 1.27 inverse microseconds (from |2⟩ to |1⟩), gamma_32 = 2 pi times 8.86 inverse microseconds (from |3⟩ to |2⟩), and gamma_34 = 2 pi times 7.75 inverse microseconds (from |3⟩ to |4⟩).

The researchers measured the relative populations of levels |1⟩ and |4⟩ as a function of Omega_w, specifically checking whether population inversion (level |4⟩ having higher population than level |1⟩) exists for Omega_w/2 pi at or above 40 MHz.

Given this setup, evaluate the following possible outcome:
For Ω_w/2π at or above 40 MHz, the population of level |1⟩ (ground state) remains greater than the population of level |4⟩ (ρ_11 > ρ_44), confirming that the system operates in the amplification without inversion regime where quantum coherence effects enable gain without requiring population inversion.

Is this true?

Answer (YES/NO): YES